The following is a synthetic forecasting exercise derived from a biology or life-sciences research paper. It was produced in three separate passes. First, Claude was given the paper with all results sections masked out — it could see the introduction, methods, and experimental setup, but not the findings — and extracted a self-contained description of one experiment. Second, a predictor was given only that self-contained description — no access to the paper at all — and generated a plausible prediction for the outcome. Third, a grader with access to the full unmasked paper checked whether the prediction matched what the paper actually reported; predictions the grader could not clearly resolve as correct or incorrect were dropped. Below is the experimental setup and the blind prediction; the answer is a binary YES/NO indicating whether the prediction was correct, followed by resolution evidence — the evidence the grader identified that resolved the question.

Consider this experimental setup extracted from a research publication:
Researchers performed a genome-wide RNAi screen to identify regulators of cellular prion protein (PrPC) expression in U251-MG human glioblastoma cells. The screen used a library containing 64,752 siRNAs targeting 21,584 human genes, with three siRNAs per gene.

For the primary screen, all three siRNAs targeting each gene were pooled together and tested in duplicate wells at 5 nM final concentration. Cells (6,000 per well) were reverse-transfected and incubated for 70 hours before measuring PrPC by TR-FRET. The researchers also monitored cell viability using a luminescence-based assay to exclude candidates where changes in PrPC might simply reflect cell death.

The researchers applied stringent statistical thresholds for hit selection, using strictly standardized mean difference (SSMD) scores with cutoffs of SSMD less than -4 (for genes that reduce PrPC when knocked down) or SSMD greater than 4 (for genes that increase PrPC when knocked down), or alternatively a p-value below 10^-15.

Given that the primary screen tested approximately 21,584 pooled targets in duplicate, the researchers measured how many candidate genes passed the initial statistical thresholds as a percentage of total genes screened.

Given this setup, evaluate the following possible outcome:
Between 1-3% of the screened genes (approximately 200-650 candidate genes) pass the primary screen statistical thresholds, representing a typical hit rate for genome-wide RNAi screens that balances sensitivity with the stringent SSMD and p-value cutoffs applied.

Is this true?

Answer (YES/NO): NO